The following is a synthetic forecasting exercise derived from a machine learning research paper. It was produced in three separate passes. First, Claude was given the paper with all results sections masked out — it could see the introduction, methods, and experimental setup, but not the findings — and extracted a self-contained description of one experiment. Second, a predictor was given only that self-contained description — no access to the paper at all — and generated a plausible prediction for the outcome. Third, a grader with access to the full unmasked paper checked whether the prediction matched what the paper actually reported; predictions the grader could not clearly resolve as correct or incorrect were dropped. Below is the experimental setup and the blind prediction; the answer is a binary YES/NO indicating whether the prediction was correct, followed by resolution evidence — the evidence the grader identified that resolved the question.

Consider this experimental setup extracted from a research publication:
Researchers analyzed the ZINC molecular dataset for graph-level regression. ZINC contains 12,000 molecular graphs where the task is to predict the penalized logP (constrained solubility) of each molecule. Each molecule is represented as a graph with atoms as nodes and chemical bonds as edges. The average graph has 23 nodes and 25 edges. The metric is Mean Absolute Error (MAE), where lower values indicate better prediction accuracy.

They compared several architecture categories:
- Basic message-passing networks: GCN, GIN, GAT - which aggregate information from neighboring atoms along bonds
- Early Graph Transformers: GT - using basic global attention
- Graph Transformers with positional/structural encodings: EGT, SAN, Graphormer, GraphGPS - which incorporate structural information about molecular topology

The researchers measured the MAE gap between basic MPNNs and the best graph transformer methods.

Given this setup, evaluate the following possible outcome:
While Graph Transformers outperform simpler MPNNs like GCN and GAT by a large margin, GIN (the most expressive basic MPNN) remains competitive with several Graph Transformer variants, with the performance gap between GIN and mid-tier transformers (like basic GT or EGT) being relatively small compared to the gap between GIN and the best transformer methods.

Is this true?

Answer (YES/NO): NO